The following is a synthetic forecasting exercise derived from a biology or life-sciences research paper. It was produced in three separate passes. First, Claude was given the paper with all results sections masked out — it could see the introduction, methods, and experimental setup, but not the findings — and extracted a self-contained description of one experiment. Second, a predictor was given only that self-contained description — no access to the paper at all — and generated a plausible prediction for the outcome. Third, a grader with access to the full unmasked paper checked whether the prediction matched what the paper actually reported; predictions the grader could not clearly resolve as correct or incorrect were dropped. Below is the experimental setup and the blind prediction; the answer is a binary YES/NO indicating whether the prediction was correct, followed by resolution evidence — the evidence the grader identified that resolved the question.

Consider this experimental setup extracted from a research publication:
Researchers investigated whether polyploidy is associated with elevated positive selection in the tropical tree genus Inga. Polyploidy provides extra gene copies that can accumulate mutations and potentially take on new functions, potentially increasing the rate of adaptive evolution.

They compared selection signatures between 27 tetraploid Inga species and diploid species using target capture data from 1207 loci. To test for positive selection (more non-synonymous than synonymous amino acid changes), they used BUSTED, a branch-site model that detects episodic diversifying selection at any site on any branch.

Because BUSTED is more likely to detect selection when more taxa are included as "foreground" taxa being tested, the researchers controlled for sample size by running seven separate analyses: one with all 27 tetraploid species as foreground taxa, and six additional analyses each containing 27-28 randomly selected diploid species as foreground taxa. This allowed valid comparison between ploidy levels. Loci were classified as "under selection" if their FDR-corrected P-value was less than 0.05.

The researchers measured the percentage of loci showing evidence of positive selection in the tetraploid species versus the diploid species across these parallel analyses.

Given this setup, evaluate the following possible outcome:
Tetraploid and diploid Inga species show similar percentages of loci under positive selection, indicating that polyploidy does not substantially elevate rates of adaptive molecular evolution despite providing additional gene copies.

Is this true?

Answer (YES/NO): NO